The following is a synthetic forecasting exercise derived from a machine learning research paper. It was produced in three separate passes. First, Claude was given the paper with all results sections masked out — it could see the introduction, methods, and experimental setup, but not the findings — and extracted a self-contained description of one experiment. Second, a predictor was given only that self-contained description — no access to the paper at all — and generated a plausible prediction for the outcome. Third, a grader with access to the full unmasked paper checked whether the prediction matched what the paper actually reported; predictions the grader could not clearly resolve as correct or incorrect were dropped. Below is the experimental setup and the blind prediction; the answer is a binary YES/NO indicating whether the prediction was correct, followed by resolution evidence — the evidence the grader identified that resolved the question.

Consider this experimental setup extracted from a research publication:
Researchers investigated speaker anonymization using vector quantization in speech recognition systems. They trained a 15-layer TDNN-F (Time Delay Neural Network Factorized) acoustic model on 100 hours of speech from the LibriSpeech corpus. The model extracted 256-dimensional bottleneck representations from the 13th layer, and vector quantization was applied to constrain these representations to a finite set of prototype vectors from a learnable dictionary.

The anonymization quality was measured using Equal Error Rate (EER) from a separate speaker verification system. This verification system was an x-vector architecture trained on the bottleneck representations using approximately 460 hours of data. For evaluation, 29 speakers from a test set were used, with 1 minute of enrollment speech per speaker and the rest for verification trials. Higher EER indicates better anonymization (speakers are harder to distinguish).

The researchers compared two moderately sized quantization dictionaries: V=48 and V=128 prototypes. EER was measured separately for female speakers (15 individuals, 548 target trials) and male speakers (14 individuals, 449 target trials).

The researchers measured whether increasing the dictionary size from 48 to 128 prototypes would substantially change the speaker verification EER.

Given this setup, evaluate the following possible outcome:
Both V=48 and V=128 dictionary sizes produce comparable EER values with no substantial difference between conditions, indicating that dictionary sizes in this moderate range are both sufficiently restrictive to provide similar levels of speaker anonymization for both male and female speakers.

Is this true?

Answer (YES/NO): YES